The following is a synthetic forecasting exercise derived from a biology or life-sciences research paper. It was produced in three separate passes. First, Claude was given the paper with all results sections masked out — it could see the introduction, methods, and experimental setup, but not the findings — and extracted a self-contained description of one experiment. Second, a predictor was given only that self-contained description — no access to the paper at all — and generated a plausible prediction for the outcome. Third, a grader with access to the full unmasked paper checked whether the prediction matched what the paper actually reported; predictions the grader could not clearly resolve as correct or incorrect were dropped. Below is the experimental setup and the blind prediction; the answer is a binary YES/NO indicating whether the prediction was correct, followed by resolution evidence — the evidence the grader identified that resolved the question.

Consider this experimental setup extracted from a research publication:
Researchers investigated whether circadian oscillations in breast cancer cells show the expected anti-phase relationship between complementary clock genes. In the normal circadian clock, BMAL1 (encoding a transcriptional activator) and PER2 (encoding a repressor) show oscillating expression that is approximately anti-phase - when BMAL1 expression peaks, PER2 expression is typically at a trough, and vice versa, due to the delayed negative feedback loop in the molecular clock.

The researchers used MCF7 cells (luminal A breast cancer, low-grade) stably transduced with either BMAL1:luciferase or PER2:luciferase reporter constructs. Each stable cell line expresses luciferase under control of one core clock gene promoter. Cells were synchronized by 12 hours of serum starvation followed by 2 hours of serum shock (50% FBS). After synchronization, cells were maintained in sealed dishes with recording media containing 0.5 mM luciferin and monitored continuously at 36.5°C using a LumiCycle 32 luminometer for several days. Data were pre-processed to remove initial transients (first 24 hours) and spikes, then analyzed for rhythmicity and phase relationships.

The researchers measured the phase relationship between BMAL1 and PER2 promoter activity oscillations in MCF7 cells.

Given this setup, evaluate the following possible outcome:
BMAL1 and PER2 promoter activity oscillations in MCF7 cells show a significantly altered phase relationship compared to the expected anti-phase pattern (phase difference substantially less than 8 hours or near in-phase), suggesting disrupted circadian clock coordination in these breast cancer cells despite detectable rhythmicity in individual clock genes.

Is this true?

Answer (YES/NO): NO